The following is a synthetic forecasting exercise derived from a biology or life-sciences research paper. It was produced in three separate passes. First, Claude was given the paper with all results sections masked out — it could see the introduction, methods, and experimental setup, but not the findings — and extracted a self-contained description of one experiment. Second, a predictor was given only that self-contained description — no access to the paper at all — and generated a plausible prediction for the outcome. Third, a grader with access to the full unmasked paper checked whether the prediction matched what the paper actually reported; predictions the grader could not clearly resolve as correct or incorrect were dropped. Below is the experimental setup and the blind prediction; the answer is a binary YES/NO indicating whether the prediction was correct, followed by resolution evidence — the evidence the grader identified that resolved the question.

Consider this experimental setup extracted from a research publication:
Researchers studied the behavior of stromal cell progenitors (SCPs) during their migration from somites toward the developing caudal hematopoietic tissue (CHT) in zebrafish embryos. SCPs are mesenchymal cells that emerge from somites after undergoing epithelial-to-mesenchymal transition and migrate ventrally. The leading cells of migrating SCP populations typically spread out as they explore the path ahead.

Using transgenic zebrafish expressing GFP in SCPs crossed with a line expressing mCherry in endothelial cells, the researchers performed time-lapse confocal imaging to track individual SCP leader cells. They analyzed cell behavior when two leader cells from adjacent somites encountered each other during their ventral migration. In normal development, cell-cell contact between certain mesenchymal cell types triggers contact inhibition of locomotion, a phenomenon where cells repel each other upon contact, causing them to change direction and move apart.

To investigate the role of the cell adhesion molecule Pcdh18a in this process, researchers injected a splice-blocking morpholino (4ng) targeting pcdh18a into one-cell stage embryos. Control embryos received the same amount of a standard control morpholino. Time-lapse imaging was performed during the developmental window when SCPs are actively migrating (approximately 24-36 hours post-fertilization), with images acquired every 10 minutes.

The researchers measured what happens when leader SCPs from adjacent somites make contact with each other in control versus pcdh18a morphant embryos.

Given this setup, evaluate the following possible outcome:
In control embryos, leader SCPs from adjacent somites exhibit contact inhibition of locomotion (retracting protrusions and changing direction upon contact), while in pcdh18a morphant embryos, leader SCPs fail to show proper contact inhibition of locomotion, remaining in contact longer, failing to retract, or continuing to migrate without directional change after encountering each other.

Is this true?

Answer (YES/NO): NO